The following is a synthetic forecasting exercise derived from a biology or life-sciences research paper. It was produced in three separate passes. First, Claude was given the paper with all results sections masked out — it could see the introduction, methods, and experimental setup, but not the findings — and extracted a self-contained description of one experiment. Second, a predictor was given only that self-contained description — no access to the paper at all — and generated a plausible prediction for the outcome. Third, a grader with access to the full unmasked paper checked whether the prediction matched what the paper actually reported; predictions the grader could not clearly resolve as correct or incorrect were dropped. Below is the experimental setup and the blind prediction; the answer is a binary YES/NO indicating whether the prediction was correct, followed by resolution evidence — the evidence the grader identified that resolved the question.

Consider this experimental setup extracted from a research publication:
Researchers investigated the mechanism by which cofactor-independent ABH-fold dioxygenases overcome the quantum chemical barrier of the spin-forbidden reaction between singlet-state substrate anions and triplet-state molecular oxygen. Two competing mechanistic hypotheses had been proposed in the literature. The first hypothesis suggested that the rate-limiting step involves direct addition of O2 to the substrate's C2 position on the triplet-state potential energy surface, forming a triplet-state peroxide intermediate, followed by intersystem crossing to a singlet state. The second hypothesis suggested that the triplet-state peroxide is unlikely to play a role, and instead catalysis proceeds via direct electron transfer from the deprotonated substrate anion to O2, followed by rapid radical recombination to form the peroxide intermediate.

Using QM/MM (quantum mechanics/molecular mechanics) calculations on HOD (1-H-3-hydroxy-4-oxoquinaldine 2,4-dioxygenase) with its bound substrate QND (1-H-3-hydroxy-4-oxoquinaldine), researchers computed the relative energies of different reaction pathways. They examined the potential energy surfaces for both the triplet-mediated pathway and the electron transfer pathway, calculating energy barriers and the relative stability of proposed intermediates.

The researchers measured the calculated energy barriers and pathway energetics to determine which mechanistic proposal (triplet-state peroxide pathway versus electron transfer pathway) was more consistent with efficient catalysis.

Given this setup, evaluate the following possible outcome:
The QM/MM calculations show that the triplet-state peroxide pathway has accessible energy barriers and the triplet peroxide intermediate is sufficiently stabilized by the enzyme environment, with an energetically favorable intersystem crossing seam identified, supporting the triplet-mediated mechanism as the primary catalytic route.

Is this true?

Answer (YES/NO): NO